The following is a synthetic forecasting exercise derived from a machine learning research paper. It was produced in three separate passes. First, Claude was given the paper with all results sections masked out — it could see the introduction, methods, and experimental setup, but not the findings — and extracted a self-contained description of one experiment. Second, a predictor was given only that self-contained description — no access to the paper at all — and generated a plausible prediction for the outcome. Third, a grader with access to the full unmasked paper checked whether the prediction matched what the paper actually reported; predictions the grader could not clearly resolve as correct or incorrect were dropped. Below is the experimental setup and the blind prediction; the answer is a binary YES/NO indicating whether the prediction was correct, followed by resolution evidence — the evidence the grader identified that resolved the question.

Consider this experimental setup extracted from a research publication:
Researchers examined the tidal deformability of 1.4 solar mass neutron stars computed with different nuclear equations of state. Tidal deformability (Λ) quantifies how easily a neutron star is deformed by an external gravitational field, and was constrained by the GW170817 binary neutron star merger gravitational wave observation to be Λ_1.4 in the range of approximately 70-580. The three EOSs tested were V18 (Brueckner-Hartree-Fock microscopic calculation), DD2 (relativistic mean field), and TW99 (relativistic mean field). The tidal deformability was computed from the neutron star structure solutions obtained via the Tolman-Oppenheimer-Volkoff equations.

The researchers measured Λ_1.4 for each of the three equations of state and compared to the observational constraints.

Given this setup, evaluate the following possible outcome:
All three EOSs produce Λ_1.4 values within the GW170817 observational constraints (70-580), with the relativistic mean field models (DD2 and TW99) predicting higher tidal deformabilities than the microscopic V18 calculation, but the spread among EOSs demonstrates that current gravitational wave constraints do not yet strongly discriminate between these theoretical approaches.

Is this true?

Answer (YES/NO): NO